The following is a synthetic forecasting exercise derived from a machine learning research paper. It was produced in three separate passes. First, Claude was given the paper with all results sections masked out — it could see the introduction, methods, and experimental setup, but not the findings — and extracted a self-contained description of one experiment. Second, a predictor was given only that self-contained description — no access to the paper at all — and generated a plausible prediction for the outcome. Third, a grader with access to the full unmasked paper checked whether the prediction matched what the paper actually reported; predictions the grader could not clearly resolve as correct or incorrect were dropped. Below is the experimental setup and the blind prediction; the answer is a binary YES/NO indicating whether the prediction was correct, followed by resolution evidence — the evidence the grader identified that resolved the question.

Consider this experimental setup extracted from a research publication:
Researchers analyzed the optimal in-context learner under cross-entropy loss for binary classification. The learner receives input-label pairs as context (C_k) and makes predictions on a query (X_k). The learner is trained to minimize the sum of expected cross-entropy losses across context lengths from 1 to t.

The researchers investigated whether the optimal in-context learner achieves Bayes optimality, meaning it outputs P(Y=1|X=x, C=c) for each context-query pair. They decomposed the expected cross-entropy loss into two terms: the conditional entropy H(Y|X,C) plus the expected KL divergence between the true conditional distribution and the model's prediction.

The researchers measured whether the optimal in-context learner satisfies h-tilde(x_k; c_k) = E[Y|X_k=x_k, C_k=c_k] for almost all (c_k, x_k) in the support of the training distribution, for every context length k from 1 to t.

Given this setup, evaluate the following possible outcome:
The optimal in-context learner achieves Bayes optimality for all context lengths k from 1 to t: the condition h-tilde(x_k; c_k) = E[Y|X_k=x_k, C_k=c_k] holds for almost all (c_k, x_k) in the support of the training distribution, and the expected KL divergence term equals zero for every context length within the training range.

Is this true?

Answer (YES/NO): YES